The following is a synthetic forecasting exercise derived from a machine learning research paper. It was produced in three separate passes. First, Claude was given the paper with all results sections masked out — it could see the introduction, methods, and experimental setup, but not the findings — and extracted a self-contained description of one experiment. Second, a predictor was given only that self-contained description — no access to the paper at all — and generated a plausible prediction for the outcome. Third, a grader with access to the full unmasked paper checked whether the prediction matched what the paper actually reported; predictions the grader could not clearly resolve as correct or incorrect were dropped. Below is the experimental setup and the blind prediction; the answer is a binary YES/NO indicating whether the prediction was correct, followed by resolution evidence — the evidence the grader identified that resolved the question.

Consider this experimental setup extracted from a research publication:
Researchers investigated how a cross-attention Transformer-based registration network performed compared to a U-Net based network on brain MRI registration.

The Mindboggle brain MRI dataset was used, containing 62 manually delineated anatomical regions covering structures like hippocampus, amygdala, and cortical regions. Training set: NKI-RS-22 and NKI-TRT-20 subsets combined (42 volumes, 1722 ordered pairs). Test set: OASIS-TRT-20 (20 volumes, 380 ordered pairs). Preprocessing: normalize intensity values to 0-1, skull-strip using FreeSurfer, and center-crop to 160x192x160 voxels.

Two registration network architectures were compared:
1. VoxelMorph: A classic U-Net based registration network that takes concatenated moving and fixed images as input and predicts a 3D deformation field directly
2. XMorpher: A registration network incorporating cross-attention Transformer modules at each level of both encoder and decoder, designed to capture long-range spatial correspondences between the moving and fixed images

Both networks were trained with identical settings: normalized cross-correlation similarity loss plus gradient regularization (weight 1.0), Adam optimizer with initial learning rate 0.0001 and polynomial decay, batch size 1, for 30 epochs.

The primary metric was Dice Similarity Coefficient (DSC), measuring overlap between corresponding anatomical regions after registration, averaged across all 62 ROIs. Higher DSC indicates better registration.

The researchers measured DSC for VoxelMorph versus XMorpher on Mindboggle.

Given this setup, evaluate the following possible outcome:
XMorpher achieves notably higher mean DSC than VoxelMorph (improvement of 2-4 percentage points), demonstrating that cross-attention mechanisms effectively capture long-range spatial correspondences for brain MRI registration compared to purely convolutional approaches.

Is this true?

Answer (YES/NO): NO